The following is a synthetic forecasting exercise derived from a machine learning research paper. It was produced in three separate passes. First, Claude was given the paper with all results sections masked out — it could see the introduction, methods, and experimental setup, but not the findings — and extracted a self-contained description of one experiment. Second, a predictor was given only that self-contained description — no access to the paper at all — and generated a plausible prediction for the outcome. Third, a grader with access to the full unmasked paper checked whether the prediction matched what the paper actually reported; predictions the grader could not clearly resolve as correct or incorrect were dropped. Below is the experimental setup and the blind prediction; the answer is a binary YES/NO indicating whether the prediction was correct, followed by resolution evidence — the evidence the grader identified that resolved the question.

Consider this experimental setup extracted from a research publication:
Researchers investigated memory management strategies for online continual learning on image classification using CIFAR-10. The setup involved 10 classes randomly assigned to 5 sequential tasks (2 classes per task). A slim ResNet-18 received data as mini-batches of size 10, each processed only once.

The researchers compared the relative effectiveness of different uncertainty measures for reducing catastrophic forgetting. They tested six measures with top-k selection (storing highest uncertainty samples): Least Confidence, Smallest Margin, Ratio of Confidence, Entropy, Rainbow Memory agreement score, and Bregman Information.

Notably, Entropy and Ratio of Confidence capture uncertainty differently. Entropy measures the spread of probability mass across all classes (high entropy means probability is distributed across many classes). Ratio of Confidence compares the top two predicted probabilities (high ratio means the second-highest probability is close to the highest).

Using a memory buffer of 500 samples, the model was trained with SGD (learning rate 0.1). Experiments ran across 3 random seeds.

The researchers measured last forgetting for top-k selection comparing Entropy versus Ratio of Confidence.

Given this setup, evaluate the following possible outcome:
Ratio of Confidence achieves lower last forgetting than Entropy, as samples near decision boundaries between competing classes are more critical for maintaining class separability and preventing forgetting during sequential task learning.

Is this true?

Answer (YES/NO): YES